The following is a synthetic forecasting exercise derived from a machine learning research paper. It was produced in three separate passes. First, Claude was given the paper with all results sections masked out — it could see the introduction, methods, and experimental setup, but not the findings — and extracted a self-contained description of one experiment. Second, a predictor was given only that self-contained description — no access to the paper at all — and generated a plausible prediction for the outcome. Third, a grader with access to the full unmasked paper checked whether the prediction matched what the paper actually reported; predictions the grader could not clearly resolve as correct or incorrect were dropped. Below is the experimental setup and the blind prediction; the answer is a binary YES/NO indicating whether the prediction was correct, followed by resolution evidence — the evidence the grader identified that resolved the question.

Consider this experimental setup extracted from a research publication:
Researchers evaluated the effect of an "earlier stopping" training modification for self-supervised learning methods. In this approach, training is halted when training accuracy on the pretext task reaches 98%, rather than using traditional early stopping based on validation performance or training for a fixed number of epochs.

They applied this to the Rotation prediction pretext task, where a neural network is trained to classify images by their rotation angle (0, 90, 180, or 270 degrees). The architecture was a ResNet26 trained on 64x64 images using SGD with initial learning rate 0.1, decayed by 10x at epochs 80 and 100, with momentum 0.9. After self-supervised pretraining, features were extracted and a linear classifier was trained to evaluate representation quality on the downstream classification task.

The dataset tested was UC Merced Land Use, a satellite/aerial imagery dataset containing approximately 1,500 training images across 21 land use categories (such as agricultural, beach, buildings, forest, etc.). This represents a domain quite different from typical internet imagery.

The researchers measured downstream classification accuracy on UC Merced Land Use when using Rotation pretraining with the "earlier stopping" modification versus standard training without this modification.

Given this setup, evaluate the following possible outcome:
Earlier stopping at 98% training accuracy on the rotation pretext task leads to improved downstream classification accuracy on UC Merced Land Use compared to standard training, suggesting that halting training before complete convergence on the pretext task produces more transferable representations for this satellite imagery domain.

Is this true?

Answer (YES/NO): YES